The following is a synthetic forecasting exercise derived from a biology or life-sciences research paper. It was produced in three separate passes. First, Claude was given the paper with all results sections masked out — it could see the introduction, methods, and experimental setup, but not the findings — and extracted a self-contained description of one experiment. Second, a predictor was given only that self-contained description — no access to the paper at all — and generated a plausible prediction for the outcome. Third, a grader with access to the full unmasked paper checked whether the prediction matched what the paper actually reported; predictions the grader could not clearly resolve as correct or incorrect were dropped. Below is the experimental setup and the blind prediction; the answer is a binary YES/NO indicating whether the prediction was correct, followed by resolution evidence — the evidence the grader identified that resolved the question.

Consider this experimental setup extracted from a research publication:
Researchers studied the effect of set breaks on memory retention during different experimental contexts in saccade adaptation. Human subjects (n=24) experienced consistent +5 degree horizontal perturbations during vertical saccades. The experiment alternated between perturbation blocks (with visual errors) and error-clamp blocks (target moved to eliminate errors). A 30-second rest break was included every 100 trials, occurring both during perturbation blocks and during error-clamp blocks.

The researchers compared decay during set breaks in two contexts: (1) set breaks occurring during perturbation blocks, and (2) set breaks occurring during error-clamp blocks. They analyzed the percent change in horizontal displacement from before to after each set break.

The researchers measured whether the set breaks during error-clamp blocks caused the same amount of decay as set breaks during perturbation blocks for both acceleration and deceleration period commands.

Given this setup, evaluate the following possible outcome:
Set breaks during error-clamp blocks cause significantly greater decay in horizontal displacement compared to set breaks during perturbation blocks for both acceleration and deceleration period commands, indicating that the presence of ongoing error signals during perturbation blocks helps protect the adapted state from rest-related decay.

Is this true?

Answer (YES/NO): NO